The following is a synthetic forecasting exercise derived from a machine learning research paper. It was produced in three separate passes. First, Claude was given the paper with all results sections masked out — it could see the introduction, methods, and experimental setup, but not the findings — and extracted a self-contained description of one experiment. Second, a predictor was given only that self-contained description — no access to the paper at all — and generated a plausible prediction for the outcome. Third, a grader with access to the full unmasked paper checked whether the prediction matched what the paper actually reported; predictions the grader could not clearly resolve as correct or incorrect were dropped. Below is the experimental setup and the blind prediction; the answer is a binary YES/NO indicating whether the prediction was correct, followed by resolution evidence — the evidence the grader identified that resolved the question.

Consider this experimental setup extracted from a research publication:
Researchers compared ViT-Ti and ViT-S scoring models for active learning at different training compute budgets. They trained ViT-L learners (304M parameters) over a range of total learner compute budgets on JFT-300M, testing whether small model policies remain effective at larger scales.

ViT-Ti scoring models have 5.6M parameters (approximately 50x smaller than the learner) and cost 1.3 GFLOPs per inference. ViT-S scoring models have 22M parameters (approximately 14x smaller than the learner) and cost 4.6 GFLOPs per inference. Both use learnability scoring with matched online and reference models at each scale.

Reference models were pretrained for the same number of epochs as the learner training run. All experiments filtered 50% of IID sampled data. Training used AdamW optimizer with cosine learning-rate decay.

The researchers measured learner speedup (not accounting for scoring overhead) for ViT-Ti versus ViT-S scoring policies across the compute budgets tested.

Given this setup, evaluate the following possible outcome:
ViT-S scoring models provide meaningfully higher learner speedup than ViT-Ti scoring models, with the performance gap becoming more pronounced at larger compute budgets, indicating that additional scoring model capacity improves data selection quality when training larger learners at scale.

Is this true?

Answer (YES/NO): NO